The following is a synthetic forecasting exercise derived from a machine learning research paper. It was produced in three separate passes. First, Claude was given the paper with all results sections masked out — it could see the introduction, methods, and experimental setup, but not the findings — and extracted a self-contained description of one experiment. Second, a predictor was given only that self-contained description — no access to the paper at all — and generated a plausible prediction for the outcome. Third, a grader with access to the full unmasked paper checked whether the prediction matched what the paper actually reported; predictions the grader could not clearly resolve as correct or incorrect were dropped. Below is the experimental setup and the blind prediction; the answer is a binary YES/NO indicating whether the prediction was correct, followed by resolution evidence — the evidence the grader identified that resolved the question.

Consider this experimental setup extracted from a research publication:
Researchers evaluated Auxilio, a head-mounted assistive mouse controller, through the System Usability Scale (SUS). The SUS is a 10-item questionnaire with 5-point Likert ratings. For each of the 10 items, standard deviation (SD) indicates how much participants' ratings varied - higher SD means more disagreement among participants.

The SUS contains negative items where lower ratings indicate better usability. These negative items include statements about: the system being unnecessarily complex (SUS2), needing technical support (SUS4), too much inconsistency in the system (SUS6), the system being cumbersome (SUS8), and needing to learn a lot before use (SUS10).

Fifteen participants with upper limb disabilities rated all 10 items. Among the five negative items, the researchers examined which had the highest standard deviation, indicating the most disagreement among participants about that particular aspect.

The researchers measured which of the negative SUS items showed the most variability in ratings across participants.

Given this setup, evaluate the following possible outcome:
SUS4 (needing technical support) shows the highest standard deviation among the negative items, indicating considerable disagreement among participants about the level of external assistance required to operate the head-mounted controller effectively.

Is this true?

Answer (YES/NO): YES